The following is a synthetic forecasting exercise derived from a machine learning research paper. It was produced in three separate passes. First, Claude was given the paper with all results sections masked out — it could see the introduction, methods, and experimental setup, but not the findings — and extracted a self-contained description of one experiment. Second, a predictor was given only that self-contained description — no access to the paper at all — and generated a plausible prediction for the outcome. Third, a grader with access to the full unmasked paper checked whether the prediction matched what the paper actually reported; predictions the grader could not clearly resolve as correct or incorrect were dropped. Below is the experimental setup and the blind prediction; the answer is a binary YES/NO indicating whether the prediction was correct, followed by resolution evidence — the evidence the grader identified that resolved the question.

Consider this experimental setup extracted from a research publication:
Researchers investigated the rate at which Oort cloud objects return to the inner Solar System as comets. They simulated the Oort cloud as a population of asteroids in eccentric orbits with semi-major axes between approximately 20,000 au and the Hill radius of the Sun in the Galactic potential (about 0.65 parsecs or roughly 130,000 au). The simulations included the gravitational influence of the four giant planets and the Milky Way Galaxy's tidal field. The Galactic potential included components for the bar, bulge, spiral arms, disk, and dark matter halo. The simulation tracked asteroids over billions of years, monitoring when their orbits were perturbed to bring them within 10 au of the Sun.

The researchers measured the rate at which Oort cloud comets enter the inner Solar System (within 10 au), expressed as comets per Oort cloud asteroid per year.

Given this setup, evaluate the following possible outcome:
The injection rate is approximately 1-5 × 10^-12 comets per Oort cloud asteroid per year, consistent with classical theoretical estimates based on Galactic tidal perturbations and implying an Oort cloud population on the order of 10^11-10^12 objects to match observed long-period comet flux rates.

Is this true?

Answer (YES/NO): NO